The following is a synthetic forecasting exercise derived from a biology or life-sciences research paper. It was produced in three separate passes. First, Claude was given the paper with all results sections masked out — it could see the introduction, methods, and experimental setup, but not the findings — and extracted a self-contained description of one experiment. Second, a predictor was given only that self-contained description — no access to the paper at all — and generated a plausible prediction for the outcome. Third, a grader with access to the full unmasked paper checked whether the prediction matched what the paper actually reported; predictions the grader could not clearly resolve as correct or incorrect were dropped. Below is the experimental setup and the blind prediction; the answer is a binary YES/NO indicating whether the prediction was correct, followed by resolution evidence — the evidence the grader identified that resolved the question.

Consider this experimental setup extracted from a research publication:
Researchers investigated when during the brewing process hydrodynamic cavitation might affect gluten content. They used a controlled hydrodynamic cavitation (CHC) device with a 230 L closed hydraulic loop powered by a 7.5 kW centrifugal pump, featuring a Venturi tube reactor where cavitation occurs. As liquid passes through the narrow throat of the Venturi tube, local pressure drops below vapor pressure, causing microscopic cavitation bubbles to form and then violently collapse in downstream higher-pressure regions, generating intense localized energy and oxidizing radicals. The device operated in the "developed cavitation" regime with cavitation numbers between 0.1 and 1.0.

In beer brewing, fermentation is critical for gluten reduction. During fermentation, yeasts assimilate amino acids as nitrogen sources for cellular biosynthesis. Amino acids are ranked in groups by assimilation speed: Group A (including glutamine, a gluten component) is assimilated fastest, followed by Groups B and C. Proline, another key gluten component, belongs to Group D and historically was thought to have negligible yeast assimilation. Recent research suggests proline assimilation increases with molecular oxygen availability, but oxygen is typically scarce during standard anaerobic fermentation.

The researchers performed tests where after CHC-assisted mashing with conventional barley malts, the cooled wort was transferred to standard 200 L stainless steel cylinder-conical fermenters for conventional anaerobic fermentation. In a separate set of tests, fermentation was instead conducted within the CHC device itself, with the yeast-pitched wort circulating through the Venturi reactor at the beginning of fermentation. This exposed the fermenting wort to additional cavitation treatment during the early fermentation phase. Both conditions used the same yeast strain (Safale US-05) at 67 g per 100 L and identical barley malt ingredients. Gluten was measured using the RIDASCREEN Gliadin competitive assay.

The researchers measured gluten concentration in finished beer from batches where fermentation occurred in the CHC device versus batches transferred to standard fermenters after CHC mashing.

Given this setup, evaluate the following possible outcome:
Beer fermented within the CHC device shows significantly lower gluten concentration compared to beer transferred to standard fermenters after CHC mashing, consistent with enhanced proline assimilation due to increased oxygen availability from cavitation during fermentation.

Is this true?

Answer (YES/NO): NO